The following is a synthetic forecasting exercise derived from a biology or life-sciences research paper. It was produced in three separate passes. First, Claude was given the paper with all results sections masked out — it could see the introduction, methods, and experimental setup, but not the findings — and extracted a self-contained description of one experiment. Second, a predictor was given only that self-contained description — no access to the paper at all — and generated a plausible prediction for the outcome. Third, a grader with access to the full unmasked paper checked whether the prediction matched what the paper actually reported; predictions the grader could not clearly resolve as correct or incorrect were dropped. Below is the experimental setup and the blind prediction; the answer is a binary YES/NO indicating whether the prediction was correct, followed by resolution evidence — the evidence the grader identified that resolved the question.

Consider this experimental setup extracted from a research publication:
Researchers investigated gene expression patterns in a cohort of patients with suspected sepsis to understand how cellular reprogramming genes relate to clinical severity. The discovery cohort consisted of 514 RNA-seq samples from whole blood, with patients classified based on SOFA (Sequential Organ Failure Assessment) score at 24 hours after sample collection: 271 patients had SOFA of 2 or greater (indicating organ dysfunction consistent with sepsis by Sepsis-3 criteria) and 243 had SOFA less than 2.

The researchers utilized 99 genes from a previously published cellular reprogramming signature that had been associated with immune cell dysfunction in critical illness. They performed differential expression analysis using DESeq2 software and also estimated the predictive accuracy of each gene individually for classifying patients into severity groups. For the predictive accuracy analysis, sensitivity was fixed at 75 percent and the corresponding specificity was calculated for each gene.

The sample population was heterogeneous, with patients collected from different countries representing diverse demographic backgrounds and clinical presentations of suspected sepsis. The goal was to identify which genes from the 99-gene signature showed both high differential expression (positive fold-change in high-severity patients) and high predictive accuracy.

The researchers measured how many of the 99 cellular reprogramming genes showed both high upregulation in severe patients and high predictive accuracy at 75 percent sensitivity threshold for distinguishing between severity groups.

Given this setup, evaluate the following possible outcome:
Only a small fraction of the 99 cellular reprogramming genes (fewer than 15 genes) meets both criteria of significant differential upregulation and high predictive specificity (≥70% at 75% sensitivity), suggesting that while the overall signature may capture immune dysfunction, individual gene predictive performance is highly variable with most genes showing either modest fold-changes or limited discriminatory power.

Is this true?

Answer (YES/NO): YES